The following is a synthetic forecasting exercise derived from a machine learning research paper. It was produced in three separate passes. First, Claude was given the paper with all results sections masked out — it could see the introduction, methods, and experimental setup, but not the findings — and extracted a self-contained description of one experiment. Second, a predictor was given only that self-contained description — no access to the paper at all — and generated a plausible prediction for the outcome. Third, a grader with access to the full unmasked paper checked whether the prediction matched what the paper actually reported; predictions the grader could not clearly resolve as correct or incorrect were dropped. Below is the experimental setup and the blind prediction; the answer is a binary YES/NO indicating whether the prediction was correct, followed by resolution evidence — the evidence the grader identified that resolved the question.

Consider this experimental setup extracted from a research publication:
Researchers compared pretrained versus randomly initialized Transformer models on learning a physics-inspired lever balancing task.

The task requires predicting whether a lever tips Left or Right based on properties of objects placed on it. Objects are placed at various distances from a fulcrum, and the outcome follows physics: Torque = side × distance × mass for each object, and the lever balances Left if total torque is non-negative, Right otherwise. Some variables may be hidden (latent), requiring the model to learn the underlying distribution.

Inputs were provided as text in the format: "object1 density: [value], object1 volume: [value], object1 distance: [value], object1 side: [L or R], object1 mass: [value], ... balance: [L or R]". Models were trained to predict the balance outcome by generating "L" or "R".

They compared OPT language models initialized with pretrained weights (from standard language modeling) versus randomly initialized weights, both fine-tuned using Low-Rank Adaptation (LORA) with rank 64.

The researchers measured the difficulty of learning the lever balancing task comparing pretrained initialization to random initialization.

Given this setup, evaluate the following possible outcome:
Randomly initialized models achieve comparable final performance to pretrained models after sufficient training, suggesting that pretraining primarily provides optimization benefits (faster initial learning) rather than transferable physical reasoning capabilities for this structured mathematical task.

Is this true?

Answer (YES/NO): NO